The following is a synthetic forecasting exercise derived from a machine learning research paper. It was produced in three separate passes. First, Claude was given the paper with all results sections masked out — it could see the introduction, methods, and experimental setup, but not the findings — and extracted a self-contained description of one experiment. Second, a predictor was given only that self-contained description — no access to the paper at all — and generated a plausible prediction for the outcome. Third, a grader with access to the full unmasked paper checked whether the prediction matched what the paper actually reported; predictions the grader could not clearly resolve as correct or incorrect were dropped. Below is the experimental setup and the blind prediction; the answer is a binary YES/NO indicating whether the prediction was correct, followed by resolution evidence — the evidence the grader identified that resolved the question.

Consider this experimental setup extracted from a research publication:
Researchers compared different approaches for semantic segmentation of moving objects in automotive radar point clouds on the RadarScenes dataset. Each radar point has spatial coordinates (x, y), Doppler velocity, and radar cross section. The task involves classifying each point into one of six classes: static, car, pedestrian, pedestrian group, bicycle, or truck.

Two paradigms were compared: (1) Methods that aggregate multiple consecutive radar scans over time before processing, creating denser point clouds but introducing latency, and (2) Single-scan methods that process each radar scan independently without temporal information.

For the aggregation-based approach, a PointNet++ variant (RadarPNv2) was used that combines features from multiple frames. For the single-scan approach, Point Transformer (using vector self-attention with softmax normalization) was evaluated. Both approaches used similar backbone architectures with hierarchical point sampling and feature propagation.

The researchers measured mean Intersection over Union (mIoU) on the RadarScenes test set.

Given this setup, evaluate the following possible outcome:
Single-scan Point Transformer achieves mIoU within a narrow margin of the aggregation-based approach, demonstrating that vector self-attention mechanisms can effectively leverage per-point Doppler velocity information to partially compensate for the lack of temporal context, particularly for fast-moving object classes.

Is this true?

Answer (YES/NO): NO